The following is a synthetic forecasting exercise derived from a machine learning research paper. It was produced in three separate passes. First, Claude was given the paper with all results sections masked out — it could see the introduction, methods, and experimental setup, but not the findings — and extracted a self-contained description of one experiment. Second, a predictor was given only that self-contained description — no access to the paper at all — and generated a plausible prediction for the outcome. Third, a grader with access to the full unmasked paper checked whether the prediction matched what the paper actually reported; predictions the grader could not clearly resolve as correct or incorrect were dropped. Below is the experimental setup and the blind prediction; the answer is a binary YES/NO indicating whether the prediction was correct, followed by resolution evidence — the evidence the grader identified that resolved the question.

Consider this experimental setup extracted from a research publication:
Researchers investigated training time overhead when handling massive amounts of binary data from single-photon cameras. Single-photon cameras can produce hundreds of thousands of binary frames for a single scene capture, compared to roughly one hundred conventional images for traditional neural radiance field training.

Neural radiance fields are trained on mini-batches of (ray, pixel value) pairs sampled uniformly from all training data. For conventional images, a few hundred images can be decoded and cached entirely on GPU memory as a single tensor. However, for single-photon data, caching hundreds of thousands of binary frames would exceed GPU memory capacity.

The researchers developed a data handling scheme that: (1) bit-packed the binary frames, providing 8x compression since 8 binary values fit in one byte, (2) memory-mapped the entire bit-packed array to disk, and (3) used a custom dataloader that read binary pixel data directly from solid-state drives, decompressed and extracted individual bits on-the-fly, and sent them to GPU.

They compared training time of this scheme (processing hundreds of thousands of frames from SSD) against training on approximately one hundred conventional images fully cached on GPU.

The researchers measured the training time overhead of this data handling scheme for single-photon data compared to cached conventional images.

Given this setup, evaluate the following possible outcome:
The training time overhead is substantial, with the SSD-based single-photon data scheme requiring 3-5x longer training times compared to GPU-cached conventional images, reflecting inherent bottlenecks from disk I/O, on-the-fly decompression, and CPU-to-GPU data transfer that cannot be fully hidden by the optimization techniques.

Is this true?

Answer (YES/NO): NO